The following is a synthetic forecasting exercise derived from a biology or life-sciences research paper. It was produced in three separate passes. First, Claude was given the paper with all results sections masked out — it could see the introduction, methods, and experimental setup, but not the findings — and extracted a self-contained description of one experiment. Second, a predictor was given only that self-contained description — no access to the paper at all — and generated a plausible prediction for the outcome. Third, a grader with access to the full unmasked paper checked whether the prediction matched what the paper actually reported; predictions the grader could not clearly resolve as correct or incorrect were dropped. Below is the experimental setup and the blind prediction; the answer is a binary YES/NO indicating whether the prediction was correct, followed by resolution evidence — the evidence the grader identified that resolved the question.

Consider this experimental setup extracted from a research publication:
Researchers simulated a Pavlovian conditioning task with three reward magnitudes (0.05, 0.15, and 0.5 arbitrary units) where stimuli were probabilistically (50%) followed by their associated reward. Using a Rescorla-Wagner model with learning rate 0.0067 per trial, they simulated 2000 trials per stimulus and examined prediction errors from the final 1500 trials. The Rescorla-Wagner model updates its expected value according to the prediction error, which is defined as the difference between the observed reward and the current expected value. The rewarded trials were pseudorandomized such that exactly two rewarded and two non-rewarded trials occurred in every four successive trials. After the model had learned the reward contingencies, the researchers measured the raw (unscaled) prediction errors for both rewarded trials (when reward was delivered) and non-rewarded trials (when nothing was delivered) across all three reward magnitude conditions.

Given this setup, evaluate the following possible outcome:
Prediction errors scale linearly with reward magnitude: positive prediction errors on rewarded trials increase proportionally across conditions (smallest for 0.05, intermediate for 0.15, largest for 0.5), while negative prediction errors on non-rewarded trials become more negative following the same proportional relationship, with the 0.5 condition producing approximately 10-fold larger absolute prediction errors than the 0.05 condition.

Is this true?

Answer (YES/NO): YES